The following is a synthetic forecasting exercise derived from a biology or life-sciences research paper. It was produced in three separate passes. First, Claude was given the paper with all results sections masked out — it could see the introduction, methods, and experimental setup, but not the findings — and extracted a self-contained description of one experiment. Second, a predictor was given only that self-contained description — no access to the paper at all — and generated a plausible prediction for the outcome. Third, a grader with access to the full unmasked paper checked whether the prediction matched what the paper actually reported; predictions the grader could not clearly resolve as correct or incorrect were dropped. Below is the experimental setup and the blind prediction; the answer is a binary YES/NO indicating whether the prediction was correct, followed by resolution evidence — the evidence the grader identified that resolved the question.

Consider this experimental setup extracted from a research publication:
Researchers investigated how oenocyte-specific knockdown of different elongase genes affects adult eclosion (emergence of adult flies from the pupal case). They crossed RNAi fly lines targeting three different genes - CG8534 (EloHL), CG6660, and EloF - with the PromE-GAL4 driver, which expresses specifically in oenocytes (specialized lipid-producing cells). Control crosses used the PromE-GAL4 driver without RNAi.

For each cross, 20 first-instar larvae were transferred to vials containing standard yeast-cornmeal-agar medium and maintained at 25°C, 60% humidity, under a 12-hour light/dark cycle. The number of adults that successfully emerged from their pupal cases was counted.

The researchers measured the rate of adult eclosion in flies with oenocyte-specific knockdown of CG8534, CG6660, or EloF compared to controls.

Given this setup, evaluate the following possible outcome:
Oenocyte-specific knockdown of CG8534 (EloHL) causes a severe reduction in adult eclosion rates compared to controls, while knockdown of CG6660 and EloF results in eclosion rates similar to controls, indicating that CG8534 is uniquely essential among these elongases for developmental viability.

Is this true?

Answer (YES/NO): NO